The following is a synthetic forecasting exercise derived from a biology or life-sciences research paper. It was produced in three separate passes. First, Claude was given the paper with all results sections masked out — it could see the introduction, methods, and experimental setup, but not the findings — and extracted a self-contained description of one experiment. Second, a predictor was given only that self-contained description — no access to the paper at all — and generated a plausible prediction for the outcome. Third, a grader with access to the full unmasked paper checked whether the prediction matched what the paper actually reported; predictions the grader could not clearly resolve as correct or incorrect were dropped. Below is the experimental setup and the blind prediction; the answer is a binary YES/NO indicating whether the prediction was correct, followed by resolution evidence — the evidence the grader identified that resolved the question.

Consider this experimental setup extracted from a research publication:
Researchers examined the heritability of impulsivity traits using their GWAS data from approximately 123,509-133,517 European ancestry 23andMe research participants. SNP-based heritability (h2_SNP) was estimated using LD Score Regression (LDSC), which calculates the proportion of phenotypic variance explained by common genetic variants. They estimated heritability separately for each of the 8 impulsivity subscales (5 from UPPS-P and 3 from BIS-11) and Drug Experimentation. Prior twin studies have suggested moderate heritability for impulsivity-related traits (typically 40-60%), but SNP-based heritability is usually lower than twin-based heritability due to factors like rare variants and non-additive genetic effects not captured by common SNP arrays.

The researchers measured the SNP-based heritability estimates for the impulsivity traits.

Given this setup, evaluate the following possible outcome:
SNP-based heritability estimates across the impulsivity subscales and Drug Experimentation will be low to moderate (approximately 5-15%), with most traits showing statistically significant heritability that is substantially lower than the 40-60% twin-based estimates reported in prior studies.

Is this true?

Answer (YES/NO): YES